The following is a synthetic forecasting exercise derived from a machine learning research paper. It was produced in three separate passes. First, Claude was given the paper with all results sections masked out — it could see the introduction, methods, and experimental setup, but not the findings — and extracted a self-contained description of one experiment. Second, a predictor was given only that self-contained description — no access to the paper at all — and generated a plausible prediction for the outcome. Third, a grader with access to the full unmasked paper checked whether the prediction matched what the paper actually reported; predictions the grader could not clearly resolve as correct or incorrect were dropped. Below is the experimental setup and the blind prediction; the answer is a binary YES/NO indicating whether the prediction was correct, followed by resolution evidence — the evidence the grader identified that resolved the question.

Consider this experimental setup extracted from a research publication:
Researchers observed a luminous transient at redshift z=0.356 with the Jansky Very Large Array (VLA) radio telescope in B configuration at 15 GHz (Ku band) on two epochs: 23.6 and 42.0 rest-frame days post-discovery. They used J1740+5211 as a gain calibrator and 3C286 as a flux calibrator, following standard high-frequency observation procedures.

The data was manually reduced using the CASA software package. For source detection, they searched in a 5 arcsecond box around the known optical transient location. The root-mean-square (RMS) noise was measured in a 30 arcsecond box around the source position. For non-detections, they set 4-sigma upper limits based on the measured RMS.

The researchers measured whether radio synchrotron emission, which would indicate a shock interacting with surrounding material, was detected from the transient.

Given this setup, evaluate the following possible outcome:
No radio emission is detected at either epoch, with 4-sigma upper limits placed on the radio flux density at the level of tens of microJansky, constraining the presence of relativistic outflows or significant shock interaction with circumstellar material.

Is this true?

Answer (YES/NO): YES